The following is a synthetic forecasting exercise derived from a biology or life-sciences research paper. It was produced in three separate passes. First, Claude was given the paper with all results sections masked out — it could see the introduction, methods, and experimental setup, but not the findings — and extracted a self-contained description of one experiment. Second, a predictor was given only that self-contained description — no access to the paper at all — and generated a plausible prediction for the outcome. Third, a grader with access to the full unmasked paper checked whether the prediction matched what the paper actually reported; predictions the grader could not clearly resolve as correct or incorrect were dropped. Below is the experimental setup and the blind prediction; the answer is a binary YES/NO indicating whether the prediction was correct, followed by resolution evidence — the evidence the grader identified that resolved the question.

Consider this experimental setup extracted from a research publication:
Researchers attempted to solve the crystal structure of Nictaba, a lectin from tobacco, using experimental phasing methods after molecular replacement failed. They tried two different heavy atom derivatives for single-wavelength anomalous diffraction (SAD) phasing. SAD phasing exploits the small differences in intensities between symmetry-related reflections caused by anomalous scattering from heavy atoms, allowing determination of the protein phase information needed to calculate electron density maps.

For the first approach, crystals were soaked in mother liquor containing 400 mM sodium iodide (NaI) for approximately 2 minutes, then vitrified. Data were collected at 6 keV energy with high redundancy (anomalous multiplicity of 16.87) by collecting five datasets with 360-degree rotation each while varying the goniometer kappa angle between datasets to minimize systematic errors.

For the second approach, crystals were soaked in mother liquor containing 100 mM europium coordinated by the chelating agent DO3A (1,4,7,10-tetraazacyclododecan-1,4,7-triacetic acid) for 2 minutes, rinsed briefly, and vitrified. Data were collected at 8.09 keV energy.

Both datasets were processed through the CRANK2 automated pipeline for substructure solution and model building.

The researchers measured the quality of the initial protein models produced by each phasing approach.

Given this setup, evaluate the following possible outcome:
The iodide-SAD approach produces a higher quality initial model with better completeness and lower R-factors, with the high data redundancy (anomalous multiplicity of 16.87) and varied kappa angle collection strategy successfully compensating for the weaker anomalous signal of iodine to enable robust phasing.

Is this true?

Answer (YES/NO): YES